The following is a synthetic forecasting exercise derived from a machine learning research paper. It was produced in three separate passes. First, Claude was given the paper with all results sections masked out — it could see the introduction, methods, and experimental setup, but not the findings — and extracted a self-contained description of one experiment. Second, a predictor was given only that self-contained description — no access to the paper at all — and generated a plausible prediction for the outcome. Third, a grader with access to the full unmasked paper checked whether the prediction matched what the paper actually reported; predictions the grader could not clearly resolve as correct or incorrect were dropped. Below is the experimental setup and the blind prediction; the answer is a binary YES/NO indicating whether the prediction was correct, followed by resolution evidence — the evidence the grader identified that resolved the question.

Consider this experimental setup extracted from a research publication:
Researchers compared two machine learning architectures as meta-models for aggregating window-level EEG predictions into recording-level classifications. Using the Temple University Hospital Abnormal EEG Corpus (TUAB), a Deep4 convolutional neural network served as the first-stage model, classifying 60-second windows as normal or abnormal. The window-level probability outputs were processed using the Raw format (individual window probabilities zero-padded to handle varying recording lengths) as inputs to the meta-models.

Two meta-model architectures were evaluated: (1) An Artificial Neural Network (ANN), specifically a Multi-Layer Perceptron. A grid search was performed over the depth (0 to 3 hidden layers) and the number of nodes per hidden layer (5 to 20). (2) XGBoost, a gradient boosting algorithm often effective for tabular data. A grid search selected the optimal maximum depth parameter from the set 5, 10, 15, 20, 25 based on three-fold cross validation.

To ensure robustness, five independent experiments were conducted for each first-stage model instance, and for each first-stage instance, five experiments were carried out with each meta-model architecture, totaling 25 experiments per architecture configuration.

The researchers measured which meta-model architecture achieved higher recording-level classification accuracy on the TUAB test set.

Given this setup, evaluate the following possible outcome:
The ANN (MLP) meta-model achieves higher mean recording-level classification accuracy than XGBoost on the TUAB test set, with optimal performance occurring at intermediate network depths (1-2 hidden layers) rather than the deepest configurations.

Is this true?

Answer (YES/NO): NO